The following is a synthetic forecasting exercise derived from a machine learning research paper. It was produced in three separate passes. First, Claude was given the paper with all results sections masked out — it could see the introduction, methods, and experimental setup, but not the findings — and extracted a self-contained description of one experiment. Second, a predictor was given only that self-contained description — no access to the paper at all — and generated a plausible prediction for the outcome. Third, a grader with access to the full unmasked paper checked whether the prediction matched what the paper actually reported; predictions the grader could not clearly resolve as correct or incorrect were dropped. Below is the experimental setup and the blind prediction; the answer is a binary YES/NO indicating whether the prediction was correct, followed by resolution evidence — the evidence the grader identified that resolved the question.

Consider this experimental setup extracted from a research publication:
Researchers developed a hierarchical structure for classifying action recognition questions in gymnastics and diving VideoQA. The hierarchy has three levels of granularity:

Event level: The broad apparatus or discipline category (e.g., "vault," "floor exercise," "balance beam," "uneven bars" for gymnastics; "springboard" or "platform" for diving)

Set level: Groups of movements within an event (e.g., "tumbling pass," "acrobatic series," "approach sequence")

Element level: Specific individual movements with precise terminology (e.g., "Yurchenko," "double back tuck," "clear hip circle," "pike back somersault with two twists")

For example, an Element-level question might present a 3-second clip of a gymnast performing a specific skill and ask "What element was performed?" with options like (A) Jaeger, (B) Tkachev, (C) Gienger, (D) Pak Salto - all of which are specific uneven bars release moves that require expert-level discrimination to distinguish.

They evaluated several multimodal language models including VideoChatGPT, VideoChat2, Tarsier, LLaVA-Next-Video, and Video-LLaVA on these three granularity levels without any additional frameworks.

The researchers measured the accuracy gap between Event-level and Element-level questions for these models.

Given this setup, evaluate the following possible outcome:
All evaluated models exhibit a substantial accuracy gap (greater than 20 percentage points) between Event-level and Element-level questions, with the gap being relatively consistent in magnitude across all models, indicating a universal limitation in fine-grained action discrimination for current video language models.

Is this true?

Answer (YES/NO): NO